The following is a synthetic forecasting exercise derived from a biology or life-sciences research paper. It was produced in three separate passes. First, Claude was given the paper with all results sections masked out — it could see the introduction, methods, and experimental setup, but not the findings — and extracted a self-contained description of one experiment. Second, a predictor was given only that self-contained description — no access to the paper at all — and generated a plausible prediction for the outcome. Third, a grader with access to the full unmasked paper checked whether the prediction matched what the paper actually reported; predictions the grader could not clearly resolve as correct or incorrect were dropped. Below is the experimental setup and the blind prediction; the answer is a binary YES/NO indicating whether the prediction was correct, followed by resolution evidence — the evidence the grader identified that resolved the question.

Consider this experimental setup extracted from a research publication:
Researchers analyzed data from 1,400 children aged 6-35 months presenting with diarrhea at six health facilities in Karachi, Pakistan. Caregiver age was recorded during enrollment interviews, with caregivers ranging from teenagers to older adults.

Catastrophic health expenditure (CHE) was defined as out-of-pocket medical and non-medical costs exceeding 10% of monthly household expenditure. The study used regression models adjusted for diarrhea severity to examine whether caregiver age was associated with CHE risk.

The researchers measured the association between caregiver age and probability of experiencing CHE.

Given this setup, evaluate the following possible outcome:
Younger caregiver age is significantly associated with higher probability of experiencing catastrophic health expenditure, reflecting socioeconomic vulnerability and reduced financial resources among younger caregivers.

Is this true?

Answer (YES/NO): NO